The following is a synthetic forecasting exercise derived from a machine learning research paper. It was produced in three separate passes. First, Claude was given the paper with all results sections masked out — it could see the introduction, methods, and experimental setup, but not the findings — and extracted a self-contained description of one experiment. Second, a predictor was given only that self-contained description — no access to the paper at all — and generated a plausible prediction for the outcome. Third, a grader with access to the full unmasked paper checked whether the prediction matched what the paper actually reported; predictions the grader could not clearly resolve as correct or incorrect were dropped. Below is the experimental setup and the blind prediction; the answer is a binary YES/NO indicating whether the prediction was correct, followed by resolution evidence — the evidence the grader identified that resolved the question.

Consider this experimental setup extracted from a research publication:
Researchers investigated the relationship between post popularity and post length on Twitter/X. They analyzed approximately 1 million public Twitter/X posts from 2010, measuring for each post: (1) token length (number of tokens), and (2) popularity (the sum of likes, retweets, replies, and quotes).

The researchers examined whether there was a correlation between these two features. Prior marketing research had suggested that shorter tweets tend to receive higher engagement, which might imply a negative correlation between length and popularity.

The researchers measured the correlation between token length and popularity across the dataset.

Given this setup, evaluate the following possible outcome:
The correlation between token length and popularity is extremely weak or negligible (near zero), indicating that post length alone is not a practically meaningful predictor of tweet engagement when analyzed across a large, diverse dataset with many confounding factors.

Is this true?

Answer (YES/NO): YES